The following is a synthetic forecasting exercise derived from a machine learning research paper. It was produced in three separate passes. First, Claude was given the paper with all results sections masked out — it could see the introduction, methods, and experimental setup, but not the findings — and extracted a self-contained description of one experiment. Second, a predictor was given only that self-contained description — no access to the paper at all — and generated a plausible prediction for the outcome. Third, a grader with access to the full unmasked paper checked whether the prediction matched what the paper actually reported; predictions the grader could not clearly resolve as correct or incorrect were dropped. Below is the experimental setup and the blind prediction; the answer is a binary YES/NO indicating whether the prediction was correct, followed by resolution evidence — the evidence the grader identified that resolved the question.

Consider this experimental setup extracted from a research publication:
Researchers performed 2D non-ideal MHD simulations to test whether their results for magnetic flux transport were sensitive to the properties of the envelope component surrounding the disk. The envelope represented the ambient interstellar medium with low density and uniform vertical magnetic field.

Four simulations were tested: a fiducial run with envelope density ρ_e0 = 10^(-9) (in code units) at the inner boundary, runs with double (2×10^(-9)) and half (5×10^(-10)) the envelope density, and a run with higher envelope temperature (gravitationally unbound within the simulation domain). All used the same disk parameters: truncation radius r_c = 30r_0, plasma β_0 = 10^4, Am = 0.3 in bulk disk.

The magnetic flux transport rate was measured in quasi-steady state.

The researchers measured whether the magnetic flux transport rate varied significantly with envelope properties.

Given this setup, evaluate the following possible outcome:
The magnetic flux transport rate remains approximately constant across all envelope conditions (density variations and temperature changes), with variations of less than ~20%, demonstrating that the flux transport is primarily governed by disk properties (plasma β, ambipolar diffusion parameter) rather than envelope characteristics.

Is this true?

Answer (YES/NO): YES